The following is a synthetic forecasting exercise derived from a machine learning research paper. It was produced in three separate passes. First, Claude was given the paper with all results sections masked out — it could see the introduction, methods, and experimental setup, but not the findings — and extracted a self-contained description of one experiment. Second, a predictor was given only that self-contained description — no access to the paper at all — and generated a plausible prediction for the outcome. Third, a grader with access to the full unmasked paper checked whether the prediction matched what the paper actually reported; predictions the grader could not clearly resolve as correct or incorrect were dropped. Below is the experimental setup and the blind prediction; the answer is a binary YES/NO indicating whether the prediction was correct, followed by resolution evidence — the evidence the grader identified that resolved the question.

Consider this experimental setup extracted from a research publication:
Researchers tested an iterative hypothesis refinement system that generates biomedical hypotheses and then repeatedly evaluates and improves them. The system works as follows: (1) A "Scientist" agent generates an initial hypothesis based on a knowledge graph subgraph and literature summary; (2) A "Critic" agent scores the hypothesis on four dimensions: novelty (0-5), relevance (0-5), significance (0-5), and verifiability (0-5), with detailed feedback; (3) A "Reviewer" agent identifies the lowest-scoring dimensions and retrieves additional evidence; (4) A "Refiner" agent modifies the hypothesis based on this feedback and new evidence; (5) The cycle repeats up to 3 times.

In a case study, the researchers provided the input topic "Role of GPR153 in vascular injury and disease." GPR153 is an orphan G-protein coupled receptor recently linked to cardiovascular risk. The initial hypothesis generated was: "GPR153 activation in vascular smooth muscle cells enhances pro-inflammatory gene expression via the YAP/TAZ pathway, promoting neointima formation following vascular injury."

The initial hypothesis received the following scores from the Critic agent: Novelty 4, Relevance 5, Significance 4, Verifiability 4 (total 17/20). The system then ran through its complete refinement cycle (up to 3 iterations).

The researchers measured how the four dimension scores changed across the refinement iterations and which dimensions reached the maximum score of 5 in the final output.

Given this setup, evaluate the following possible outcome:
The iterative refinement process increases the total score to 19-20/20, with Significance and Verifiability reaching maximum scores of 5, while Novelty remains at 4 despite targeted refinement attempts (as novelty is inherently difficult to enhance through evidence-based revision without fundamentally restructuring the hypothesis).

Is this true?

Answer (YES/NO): NO